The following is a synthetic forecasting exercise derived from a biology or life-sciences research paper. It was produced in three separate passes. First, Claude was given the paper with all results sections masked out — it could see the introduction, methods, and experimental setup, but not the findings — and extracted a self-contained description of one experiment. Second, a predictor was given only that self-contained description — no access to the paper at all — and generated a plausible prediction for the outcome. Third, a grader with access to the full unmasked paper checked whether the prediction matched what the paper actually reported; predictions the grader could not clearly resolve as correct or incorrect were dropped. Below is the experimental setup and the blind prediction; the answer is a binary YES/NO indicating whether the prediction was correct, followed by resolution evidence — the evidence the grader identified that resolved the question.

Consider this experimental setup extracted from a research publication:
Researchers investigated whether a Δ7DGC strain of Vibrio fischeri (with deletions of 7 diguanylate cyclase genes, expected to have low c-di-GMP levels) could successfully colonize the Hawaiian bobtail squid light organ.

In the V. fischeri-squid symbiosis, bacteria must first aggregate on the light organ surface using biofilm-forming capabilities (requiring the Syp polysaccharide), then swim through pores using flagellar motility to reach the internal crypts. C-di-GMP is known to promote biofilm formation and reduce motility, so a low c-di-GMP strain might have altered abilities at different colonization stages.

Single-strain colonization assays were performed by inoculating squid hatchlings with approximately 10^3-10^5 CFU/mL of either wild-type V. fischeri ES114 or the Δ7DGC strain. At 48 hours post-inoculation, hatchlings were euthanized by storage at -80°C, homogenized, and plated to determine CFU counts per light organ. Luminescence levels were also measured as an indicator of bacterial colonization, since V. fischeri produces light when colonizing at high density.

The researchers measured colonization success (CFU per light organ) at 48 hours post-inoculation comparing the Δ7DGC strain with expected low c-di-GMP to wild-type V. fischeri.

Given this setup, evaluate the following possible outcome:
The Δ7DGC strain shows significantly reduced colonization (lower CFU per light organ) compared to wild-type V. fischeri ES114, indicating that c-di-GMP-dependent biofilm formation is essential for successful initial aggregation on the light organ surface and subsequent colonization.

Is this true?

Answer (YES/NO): NO